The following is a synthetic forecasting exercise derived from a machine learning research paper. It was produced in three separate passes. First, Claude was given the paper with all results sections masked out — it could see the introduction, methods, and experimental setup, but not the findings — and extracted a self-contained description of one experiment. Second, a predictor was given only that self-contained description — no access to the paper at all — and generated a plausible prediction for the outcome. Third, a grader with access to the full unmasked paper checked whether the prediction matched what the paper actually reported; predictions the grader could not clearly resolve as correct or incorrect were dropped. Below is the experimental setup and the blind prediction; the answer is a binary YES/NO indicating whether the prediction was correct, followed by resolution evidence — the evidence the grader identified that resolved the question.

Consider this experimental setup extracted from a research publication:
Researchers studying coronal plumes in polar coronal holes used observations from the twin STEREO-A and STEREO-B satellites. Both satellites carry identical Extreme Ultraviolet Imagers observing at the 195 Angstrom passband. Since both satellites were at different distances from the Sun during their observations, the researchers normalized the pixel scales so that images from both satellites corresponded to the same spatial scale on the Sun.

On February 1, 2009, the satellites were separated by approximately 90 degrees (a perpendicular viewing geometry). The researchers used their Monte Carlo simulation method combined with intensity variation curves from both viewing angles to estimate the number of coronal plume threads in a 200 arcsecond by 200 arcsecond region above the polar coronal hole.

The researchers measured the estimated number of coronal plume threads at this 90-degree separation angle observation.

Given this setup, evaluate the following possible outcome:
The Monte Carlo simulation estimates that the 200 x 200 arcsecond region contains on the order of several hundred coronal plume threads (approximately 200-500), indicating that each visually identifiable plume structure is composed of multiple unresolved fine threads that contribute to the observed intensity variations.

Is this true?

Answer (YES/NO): NO